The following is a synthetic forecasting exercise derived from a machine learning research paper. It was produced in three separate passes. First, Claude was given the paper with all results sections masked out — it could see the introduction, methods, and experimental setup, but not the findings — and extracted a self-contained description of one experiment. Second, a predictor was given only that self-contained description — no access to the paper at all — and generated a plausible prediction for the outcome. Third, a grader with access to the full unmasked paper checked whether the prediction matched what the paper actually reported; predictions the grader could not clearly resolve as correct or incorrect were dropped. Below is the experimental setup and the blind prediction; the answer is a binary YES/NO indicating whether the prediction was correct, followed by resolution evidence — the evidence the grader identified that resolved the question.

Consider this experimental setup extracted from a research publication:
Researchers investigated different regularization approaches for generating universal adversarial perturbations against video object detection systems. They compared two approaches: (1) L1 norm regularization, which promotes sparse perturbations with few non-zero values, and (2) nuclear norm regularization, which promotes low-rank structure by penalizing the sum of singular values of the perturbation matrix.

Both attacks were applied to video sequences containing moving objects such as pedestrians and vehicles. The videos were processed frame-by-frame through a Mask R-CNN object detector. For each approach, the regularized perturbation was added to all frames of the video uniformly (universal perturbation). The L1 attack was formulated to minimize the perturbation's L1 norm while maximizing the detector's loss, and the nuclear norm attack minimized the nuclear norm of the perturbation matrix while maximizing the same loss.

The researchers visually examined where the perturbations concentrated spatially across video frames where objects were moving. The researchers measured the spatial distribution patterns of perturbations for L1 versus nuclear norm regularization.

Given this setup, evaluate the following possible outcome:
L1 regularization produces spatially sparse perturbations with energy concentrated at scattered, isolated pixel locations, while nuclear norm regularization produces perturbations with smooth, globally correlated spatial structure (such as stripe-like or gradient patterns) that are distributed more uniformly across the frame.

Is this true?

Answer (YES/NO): NO